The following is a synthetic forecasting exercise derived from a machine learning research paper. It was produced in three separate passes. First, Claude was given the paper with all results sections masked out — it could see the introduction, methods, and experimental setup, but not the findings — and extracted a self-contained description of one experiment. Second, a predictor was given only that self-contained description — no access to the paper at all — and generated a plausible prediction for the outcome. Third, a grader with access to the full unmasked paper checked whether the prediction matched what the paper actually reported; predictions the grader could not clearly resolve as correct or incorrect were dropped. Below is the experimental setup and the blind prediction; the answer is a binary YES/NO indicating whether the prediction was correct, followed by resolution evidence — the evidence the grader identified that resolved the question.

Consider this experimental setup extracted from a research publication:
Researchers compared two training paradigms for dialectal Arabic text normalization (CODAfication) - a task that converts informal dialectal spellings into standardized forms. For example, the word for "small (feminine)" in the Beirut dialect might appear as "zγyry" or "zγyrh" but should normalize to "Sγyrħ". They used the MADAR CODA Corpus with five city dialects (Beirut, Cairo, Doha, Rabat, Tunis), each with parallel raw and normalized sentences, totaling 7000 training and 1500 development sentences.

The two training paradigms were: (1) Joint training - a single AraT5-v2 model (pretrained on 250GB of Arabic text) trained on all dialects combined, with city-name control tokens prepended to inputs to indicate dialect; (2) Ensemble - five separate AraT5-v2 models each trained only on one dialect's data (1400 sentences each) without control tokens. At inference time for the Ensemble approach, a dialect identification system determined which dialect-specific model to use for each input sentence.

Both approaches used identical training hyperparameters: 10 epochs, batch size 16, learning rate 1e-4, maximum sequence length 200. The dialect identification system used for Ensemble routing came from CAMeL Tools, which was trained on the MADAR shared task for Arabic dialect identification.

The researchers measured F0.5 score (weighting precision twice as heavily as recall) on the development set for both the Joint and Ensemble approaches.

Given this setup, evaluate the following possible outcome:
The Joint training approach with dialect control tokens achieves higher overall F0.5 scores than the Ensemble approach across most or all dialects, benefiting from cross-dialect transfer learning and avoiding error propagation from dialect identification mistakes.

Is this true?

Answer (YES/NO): YES